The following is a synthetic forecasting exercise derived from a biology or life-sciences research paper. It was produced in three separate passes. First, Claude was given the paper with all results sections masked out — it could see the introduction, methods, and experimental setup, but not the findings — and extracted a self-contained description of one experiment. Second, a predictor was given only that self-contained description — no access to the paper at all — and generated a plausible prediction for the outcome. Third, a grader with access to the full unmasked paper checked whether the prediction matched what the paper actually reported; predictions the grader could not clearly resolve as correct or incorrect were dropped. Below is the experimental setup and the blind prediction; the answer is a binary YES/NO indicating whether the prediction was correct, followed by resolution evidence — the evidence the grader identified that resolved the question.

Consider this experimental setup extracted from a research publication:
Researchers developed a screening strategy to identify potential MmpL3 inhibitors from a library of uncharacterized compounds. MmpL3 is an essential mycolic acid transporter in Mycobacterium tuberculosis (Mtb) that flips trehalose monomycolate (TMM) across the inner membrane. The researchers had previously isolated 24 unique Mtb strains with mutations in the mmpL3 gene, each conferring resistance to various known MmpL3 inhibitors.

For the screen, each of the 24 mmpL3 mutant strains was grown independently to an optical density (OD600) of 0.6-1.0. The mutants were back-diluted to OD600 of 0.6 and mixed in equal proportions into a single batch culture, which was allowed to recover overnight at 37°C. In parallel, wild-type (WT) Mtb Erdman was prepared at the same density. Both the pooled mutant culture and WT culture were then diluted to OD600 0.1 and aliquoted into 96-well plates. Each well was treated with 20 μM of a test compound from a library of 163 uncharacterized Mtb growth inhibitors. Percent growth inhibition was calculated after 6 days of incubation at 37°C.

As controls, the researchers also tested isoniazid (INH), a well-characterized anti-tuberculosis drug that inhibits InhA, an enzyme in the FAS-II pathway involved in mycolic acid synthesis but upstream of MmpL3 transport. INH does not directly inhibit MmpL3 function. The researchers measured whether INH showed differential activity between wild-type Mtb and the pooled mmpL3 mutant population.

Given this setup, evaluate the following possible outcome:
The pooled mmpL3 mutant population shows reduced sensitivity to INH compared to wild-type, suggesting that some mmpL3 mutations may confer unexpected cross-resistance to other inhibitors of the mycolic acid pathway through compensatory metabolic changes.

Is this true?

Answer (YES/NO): NO